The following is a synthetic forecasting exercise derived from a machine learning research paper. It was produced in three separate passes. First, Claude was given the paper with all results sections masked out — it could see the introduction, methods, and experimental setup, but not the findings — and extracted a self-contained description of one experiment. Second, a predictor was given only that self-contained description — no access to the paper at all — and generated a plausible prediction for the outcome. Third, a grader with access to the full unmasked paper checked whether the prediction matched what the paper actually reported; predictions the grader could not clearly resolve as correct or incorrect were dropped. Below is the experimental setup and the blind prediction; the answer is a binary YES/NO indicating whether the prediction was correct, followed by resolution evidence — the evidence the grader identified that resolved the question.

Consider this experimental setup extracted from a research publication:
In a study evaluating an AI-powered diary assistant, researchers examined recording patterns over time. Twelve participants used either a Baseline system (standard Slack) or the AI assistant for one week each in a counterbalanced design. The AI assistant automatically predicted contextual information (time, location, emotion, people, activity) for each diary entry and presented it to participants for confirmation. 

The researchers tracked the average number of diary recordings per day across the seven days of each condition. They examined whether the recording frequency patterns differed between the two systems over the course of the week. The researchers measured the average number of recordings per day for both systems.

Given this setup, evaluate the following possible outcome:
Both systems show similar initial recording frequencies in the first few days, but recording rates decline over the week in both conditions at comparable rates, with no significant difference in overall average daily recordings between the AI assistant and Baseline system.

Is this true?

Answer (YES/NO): NO